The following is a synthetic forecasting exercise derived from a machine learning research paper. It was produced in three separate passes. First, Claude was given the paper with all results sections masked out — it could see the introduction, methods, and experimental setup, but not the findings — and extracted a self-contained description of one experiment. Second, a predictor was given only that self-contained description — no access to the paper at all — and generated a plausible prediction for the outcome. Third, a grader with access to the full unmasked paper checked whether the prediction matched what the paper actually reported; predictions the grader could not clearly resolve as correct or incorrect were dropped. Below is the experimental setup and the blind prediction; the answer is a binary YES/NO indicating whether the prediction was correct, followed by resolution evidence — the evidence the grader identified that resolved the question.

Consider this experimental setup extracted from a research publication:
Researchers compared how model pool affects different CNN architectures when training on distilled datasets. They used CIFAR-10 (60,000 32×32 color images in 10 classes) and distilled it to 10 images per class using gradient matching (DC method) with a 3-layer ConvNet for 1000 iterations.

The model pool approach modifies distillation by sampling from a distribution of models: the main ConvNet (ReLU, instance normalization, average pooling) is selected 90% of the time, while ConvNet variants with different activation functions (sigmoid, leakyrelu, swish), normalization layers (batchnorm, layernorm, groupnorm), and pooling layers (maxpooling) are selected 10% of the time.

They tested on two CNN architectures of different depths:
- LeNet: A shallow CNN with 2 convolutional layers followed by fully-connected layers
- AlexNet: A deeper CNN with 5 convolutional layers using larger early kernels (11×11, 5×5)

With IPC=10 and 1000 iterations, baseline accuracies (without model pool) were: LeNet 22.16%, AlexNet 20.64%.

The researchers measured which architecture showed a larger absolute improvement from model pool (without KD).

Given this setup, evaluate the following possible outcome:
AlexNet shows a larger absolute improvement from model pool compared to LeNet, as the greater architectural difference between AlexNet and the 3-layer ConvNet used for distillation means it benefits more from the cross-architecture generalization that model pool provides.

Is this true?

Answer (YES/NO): YES